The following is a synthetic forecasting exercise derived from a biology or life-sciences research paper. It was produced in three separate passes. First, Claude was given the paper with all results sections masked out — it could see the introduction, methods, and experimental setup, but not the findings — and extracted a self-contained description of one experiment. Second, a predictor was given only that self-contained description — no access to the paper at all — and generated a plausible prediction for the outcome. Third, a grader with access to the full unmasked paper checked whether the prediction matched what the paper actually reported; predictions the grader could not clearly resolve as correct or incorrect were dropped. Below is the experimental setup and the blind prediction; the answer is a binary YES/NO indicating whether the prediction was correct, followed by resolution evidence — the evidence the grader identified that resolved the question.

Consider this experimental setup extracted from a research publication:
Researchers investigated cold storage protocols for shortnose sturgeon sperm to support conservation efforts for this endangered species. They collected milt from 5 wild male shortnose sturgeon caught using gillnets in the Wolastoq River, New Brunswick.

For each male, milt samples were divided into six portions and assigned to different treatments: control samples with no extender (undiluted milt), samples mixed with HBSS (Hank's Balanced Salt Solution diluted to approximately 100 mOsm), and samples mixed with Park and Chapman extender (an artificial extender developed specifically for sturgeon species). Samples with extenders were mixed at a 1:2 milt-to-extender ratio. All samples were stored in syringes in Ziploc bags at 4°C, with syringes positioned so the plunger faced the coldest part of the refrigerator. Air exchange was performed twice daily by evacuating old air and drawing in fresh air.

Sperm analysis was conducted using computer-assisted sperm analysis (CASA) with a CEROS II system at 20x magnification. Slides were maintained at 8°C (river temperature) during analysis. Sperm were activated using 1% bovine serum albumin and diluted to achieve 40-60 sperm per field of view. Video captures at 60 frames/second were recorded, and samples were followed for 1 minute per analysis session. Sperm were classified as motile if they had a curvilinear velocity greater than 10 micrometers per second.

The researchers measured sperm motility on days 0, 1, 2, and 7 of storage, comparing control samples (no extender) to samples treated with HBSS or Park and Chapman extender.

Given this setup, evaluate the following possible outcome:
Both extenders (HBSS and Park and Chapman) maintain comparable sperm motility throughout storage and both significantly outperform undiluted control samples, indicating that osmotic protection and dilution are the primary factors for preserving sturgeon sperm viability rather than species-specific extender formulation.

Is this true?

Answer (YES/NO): NO